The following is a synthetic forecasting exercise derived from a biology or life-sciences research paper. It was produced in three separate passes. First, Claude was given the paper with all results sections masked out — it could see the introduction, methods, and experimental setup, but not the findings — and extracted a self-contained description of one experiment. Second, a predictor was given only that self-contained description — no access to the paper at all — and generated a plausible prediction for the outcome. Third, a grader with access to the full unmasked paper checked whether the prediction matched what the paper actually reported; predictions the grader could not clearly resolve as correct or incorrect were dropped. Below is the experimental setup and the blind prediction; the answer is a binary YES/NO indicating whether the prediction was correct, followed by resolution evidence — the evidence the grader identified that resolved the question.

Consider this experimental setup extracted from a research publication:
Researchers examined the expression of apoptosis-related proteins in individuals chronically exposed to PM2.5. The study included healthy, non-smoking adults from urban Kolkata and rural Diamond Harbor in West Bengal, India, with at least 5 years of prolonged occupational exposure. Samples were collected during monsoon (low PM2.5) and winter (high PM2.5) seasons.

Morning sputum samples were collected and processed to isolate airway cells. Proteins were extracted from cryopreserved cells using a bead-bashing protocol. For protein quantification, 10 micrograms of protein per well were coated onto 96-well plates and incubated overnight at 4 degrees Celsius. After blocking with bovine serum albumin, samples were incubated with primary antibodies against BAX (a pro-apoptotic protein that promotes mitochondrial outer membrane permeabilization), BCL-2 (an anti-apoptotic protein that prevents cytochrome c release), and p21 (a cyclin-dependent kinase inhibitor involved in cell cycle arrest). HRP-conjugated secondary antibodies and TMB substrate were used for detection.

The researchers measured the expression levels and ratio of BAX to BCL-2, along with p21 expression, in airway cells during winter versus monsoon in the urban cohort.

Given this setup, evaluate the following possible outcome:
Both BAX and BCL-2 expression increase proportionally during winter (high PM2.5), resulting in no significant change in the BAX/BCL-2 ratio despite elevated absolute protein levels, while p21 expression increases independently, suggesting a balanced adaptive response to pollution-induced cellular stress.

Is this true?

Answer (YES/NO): NO